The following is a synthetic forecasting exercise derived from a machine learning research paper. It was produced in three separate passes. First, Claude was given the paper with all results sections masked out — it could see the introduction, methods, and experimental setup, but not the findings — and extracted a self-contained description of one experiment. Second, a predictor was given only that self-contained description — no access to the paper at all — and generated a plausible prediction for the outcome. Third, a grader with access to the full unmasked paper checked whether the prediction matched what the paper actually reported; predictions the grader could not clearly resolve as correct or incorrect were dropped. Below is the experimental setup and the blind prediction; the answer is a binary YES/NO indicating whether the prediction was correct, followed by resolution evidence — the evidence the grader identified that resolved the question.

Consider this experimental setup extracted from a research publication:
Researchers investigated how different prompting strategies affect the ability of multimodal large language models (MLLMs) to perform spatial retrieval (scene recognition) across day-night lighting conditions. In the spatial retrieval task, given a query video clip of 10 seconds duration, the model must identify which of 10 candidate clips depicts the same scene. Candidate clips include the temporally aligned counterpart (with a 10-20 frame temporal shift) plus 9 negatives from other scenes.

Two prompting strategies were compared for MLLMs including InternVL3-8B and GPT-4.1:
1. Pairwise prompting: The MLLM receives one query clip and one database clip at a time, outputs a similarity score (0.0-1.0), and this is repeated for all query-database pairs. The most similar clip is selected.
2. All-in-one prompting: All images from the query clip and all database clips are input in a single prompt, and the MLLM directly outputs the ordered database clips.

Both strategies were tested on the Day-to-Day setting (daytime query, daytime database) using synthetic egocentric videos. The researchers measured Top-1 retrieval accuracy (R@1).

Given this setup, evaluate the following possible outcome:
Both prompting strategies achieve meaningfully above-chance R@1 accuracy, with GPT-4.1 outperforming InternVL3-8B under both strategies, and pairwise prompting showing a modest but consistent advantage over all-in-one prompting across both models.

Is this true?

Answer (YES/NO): NO